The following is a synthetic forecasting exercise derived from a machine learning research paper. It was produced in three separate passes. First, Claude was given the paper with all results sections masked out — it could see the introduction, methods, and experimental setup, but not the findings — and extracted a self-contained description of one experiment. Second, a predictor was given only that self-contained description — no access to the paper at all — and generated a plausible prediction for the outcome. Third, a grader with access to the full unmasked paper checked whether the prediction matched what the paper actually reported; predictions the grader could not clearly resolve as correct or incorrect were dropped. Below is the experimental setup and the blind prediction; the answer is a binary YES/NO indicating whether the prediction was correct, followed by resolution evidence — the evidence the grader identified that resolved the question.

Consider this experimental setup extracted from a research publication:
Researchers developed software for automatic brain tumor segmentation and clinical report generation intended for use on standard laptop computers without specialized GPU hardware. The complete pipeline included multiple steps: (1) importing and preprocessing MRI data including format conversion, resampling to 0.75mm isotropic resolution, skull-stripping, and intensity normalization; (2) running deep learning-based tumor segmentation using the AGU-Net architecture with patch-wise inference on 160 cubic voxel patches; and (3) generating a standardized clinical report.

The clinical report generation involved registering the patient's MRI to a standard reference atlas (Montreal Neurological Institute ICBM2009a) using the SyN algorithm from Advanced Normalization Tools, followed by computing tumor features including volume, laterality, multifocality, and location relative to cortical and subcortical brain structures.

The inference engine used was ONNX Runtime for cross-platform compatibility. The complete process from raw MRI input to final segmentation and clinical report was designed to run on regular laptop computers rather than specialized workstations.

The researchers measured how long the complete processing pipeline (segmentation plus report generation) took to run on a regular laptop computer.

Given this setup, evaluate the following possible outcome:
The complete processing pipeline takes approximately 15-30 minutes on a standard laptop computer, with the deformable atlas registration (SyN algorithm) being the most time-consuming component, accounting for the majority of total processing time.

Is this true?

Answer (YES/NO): NO